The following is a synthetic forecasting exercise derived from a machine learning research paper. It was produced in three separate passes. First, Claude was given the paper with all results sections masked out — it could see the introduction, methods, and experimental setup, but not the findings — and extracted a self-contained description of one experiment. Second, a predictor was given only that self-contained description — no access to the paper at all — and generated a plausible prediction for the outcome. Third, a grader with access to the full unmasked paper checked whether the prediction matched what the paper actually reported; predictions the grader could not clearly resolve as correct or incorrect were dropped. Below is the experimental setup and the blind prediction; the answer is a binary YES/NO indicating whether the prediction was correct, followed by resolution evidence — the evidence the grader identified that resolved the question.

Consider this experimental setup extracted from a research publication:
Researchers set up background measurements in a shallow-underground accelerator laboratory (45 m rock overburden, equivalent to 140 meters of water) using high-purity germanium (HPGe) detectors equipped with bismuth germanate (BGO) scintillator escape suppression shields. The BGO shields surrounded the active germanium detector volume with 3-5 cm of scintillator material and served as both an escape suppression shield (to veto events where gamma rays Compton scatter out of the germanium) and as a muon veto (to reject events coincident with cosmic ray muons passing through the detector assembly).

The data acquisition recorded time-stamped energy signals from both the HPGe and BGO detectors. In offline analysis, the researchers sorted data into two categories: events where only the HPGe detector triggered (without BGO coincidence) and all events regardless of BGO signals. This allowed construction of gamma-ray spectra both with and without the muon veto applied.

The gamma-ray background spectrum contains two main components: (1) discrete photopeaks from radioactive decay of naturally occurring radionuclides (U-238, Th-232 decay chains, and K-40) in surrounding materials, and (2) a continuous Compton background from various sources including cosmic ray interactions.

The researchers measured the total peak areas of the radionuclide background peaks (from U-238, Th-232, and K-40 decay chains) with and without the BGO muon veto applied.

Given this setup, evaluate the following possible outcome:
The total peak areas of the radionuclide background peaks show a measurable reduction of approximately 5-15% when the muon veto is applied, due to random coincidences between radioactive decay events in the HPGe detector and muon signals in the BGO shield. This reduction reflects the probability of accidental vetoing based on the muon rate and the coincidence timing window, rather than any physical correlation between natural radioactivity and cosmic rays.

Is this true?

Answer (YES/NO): NO